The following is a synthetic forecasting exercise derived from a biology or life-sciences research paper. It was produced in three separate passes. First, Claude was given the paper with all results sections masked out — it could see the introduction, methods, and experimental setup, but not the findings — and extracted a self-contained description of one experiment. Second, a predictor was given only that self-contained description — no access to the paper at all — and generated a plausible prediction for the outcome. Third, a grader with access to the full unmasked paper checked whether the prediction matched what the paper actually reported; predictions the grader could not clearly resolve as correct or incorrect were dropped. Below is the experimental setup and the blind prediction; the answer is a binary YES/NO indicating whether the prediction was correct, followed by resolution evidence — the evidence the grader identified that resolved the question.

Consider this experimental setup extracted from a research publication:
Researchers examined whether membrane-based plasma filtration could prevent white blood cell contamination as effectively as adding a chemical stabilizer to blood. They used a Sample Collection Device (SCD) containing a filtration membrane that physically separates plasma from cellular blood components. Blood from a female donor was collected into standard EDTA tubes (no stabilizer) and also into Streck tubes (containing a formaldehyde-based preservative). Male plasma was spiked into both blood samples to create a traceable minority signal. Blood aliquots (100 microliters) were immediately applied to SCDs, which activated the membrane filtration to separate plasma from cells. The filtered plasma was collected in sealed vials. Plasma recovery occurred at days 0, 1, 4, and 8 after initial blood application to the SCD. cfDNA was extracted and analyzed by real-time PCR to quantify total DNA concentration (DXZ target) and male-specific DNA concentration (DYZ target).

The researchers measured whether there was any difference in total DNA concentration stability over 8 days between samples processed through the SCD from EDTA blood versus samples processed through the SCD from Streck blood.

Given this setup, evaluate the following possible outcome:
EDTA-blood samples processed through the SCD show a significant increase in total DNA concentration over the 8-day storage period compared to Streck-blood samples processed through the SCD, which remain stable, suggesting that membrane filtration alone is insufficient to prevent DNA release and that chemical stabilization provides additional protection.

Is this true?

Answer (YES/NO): NO